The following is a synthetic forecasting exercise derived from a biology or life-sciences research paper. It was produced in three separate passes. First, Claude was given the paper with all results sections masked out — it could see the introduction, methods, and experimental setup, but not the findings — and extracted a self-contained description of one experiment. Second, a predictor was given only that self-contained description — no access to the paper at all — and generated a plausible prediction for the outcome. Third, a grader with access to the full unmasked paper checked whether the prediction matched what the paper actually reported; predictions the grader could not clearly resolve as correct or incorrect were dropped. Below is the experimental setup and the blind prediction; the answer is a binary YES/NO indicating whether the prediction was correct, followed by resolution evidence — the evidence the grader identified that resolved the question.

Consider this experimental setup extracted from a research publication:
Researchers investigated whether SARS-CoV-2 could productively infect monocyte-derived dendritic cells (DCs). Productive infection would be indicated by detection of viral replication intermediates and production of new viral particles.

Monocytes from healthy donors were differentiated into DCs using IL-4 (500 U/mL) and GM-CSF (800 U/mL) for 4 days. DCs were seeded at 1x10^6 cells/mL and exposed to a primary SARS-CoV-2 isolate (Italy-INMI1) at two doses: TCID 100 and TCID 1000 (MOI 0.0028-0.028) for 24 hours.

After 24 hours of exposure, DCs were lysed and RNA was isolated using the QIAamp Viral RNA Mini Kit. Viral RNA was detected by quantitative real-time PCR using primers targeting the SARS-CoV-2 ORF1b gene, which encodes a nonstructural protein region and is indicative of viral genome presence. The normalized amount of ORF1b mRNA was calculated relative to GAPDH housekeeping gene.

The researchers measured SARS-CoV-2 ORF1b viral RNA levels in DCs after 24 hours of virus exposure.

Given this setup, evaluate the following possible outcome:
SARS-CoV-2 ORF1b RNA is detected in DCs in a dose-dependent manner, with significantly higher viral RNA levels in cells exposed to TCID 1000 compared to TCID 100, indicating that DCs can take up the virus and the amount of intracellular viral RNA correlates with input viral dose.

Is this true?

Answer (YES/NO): NO